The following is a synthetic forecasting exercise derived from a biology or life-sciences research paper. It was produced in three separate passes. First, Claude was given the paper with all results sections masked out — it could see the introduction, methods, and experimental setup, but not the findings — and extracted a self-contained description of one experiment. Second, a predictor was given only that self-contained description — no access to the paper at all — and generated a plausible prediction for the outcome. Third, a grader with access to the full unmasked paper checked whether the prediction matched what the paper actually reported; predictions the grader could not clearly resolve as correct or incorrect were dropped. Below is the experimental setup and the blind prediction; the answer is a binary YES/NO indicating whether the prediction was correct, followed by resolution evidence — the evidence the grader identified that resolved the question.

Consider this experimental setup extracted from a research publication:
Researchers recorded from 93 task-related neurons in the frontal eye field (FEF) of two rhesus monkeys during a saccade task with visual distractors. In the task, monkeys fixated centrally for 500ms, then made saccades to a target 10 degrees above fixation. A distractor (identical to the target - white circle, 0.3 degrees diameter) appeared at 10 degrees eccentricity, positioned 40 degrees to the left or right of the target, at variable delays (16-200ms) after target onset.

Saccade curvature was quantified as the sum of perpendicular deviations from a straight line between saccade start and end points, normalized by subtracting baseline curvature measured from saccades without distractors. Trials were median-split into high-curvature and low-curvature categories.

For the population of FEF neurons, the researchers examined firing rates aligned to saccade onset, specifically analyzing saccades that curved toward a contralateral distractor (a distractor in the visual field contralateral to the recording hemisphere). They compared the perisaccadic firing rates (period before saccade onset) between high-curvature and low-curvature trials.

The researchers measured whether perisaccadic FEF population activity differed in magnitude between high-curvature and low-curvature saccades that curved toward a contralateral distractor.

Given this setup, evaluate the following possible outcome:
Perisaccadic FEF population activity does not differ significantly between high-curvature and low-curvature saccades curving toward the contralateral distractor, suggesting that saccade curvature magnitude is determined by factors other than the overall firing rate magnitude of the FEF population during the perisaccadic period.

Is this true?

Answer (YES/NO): NO